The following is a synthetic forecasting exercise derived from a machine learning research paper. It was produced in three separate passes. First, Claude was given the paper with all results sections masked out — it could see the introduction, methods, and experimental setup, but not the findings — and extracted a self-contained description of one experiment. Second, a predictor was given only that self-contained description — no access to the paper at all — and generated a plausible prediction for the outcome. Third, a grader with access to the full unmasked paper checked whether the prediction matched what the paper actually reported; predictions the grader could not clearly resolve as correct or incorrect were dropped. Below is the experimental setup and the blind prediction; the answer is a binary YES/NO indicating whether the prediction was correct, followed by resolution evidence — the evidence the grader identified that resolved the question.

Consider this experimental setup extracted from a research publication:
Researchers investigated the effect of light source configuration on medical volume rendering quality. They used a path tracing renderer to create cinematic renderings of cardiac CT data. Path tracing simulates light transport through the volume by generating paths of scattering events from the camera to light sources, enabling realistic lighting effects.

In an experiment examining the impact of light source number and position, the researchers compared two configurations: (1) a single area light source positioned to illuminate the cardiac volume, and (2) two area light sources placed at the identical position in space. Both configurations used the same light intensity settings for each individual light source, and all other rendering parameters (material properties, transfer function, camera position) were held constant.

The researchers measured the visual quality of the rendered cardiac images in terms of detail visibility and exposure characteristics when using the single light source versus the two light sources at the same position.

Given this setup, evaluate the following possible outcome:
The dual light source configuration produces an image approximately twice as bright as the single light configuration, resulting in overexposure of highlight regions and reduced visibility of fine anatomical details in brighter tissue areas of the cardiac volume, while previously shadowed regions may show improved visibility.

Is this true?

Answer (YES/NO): NO